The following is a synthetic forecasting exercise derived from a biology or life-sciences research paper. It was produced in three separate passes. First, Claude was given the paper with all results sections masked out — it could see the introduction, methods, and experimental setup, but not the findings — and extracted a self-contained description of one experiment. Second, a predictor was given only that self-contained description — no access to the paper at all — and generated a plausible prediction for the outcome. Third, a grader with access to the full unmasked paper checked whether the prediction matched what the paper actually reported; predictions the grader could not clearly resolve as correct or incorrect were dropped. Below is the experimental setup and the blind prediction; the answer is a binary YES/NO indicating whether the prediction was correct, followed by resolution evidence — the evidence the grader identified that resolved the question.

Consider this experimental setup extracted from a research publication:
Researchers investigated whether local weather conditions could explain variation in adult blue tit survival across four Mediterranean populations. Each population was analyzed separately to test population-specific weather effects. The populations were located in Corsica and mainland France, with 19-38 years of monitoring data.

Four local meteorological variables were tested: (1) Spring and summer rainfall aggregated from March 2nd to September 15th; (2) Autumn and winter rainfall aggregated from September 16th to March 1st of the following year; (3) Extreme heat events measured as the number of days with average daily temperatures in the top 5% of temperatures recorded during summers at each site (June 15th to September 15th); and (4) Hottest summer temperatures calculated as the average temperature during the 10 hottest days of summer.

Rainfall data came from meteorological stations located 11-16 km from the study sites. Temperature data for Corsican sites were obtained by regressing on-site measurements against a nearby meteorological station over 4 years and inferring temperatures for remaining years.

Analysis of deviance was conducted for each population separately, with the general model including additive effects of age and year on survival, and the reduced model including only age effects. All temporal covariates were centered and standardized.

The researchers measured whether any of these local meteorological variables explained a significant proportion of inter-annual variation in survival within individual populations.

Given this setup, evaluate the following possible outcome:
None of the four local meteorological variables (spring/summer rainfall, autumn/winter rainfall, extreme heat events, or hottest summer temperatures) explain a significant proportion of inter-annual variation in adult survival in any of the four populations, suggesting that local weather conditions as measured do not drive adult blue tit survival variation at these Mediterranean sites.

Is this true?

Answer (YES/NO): YES